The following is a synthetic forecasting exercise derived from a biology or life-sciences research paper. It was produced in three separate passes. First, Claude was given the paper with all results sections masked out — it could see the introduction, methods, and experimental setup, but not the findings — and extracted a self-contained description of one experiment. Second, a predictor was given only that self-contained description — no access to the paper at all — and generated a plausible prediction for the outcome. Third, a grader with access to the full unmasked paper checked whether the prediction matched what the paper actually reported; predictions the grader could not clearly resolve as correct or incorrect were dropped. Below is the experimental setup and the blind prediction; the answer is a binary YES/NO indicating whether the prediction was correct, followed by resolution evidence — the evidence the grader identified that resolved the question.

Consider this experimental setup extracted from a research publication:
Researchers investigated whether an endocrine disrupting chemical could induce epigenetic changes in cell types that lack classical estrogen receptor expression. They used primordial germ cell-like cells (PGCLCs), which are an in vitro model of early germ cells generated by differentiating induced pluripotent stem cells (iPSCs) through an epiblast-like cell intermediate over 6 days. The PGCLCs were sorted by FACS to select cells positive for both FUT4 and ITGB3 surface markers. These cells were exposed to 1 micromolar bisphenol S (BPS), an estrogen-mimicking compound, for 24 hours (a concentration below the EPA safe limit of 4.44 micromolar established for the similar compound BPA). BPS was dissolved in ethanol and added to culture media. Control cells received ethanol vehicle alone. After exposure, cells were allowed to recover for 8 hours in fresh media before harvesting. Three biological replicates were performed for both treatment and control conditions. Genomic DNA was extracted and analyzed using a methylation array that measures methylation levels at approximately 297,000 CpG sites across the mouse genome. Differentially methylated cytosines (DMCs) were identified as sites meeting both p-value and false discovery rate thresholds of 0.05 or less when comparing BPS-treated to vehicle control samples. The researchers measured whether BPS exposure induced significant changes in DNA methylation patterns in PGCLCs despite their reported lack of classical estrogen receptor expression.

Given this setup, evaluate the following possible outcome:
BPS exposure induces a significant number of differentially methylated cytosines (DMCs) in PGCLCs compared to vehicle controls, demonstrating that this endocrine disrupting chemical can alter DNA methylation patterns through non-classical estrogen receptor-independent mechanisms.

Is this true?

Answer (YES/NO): YES